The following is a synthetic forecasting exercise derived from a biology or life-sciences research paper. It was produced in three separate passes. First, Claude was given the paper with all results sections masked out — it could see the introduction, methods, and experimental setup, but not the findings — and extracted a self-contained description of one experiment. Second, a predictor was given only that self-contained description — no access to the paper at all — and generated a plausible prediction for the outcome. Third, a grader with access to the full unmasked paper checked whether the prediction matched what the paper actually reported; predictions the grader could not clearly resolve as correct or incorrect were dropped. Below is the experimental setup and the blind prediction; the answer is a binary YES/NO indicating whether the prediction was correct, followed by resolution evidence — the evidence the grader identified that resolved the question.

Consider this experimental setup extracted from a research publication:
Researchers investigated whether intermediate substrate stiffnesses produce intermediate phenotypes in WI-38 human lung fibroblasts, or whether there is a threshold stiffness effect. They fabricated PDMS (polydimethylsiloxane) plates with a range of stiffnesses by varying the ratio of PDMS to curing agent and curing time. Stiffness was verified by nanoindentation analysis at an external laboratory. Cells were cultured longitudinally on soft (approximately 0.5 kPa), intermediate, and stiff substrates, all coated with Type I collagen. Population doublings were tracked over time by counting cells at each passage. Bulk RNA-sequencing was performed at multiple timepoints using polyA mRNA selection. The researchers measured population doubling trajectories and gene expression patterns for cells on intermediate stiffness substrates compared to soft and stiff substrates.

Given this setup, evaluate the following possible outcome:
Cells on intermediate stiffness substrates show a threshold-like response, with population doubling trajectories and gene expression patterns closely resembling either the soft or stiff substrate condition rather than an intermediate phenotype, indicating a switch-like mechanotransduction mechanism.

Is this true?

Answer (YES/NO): NO